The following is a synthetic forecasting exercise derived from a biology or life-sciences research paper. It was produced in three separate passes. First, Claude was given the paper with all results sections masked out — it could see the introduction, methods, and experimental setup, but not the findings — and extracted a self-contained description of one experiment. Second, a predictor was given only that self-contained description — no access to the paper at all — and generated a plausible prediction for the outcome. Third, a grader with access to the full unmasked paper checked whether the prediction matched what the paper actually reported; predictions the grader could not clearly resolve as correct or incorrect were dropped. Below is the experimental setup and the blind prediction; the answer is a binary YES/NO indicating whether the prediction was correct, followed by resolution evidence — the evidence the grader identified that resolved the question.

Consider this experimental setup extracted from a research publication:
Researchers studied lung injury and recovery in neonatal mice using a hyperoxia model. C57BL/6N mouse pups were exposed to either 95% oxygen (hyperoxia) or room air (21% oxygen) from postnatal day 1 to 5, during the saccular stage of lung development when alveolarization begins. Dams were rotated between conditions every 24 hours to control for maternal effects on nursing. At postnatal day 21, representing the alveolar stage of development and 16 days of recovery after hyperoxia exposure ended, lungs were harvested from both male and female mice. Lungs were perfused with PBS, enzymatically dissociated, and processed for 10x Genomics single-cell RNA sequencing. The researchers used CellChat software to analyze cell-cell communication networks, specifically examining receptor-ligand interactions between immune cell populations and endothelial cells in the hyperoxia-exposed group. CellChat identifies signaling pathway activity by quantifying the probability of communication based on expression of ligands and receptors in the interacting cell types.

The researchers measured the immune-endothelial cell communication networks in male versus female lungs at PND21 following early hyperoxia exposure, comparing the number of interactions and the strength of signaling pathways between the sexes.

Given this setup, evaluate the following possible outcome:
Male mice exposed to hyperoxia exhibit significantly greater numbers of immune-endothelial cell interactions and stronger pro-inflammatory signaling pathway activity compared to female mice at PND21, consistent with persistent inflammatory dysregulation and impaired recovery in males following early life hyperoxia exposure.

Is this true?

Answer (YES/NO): NO